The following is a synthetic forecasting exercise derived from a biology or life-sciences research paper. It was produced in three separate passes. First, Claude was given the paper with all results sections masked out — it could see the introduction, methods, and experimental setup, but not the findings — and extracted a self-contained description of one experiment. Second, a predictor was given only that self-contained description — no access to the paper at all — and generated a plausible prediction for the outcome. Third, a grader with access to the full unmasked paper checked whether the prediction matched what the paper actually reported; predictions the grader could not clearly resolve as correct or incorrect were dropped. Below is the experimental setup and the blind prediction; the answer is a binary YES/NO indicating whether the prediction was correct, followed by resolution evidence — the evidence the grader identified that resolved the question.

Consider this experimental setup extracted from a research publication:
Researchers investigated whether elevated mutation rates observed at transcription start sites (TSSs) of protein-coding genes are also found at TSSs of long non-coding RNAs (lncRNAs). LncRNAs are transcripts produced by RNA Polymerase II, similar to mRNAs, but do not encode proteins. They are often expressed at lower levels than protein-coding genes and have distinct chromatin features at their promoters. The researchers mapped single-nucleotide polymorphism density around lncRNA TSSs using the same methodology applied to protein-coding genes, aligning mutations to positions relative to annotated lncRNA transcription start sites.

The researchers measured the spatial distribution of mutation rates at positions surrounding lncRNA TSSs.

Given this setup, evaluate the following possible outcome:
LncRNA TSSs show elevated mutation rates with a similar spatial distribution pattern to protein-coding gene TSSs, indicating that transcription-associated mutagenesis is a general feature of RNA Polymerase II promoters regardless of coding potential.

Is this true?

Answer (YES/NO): YES